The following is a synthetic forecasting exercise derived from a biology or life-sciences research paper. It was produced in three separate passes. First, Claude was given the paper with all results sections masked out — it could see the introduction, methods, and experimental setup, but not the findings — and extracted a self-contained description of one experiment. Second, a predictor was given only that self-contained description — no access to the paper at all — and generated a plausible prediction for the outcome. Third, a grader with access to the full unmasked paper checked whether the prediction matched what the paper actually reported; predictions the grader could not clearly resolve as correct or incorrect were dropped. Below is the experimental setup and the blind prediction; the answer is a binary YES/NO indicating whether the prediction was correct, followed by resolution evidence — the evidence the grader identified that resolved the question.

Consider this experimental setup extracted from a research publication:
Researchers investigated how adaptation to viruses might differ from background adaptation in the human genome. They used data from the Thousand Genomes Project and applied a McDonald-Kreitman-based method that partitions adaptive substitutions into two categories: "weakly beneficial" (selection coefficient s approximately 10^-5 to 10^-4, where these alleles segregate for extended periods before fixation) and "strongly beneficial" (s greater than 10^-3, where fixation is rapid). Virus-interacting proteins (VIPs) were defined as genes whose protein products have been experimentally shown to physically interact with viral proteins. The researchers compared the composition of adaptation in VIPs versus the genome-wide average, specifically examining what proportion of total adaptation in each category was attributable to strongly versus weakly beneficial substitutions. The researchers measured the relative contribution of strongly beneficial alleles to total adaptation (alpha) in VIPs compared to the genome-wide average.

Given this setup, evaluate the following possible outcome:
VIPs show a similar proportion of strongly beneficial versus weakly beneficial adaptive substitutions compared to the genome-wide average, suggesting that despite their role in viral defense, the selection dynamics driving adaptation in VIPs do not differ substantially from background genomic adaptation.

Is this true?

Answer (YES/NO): NO